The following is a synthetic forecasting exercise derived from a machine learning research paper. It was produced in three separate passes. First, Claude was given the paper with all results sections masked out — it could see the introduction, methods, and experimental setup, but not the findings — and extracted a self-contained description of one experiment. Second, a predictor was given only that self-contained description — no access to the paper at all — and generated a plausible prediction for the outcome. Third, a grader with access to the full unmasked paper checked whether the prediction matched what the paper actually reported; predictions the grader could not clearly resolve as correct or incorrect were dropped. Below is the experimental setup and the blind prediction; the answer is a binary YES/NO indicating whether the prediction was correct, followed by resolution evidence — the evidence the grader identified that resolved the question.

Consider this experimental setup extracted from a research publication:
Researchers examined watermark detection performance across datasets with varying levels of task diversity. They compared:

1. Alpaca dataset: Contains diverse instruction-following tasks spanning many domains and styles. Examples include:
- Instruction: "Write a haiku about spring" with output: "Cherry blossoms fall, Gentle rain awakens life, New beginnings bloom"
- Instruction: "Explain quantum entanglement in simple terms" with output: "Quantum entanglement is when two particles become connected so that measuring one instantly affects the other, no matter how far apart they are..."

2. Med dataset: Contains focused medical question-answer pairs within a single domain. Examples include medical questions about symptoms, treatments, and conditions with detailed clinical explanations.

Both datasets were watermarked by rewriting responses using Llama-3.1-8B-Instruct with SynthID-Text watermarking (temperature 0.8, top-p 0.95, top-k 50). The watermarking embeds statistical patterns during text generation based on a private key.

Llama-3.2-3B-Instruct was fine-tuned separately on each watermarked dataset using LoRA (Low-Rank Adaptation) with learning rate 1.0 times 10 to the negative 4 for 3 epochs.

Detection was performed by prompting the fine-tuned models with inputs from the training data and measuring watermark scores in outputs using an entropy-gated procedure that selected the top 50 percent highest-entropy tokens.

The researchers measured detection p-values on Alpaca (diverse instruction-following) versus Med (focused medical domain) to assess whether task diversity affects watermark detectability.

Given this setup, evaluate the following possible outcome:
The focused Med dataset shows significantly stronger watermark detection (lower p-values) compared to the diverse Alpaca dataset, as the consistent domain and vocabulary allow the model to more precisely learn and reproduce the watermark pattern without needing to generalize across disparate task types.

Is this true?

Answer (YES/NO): YES